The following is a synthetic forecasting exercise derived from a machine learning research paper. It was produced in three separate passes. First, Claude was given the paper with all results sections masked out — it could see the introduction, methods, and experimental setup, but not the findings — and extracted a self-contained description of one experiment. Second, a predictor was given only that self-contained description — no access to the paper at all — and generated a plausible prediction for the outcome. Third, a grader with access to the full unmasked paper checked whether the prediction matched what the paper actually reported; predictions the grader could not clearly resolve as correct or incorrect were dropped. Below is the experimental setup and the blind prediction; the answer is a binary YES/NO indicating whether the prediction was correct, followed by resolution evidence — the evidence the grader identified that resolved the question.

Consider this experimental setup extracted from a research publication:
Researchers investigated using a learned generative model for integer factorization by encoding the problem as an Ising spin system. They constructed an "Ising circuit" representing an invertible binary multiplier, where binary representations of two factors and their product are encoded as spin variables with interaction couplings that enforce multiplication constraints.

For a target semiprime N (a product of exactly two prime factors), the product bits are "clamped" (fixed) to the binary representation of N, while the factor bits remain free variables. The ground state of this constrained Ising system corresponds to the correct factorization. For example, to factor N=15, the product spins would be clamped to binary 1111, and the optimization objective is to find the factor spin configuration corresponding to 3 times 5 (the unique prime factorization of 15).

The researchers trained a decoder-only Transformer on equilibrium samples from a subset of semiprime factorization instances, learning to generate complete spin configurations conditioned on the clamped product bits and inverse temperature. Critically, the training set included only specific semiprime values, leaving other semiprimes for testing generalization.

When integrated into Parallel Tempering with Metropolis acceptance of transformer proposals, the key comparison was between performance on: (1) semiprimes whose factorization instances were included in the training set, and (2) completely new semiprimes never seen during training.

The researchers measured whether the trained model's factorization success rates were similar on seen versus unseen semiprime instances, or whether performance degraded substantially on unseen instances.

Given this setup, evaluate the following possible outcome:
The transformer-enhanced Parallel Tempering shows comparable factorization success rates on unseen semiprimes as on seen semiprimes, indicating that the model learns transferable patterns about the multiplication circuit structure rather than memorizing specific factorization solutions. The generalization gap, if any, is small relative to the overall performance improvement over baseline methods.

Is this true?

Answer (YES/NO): YES